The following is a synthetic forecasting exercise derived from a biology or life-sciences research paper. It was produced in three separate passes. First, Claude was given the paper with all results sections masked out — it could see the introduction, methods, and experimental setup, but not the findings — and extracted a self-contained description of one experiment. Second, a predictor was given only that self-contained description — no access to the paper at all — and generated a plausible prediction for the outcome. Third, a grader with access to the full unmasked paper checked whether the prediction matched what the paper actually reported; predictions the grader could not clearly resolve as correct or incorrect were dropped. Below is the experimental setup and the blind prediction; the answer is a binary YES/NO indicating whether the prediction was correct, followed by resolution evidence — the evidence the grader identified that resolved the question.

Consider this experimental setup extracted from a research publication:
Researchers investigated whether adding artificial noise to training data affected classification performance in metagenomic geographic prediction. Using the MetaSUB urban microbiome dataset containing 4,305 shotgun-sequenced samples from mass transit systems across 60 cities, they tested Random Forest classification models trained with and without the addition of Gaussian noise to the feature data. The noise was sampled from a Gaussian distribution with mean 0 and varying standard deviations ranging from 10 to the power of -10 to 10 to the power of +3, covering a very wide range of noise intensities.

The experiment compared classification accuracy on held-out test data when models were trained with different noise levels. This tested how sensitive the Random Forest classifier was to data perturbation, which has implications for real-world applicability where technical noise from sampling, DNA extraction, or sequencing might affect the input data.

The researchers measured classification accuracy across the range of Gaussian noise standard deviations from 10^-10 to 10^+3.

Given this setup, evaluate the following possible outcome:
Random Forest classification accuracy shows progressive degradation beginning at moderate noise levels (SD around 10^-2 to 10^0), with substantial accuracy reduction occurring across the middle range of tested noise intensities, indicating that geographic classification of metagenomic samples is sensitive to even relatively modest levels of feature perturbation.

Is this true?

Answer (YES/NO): NO